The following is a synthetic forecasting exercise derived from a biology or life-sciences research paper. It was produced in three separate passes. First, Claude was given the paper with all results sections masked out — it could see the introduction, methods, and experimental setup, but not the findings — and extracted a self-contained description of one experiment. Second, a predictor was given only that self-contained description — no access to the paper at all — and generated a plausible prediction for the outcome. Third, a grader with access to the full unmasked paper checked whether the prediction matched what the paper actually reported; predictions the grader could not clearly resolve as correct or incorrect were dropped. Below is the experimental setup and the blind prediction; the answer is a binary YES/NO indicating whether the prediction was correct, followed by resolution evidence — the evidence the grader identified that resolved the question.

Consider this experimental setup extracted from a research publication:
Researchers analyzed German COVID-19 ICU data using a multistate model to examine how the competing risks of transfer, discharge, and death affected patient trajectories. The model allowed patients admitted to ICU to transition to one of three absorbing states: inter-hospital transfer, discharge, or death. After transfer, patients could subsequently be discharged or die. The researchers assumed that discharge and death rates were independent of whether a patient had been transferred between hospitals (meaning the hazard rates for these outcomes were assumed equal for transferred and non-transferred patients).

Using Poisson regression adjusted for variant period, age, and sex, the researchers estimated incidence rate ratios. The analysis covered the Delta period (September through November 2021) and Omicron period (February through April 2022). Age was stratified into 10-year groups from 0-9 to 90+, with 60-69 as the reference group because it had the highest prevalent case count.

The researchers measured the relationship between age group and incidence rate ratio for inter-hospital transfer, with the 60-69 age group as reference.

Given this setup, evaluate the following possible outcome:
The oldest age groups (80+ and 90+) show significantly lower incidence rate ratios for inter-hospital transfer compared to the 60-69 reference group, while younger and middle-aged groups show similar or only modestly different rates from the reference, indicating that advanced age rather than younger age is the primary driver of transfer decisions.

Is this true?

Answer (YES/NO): NO